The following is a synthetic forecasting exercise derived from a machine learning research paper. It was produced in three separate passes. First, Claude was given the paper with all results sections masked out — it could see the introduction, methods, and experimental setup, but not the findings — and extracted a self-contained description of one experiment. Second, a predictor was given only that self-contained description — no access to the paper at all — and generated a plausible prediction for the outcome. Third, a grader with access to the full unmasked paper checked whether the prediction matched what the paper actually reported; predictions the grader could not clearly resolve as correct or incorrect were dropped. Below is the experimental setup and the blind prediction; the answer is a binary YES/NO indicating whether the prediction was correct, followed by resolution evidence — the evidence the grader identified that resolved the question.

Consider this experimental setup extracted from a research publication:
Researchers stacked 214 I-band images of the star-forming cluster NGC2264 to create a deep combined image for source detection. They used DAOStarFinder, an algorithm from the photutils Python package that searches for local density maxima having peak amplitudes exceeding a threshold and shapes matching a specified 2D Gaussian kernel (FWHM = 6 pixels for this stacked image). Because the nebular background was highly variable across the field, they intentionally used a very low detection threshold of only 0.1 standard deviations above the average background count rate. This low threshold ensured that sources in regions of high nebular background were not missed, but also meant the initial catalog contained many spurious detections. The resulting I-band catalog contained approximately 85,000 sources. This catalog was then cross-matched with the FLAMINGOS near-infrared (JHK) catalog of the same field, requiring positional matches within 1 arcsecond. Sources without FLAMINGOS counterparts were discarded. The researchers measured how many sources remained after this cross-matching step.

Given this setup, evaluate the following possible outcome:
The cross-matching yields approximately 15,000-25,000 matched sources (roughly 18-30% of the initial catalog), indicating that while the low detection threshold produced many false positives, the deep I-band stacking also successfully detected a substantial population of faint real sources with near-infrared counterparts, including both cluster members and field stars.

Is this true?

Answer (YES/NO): YES